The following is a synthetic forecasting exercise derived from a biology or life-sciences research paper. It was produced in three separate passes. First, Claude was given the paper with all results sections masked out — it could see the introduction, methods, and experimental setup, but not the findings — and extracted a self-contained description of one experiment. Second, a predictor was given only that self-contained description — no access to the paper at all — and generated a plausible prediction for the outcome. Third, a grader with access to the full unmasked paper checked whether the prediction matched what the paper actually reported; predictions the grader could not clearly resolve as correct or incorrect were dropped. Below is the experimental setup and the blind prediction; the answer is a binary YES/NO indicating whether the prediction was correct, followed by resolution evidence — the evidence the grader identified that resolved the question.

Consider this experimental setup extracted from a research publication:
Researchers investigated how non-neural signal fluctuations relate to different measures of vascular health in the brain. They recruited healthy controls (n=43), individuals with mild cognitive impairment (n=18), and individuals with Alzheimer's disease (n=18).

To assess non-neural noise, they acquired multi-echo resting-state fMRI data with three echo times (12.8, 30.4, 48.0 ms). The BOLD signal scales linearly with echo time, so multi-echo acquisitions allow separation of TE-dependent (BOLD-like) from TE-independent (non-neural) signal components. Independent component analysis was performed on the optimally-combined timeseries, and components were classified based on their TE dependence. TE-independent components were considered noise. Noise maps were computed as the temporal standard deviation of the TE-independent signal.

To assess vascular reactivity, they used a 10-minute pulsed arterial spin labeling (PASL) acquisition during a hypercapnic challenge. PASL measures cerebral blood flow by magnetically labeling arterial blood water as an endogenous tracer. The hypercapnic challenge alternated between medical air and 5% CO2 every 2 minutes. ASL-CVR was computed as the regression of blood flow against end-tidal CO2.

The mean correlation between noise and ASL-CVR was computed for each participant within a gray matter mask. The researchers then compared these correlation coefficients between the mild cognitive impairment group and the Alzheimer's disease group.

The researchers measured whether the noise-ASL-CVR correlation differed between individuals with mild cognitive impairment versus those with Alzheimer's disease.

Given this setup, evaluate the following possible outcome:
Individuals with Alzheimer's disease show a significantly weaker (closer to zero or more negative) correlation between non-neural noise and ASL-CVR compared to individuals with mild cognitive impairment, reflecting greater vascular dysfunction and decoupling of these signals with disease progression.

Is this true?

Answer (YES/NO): NO